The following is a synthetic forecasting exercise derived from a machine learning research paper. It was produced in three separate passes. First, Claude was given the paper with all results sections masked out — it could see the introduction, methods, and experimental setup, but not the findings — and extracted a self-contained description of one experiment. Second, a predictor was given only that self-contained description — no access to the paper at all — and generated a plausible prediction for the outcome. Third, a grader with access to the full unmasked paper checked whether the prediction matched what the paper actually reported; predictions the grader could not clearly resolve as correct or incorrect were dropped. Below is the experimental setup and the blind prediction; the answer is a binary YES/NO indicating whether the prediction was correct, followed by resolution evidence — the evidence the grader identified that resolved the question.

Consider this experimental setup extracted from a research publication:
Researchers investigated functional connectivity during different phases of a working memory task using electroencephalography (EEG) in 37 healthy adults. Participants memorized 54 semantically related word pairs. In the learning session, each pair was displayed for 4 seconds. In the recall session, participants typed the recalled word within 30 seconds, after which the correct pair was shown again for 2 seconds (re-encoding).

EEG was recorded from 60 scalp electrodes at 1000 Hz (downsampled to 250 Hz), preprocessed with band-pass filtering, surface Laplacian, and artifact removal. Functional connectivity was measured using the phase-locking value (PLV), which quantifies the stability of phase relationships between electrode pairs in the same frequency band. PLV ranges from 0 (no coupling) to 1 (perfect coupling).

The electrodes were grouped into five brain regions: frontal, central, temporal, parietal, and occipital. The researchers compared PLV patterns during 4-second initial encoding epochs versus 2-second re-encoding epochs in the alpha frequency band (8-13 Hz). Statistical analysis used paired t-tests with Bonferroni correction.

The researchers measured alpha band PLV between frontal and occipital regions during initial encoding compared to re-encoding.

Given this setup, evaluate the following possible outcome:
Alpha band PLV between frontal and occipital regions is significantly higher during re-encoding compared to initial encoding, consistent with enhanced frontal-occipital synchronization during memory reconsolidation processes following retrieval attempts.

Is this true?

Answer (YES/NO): NO